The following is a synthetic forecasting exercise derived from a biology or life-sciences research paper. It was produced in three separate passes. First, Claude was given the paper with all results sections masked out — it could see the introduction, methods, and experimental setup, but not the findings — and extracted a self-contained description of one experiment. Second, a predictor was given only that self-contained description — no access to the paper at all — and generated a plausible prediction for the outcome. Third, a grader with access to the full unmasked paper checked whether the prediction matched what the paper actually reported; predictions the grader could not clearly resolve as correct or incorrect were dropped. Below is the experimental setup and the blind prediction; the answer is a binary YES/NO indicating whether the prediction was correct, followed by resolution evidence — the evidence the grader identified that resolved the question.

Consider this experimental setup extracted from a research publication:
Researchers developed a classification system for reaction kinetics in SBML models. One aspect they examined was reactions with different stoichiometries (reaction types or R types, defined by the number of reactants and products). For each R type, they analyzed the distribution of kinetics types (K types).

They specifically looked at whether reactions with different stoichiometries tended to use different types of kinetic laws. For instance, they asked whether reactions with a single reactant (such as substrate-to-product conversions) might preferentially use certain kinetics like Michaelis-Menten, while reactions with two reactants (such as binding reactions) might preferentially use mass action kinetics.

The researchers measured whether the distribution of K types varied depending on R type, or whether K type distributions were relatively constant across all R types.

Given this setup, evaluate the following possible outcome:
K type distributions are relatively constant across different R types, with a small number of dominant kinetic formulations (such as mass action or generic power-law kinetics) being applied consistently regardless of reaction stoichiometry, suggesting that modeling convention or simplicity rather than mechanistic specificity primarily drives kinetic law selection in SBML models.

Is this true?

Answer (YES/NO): NO